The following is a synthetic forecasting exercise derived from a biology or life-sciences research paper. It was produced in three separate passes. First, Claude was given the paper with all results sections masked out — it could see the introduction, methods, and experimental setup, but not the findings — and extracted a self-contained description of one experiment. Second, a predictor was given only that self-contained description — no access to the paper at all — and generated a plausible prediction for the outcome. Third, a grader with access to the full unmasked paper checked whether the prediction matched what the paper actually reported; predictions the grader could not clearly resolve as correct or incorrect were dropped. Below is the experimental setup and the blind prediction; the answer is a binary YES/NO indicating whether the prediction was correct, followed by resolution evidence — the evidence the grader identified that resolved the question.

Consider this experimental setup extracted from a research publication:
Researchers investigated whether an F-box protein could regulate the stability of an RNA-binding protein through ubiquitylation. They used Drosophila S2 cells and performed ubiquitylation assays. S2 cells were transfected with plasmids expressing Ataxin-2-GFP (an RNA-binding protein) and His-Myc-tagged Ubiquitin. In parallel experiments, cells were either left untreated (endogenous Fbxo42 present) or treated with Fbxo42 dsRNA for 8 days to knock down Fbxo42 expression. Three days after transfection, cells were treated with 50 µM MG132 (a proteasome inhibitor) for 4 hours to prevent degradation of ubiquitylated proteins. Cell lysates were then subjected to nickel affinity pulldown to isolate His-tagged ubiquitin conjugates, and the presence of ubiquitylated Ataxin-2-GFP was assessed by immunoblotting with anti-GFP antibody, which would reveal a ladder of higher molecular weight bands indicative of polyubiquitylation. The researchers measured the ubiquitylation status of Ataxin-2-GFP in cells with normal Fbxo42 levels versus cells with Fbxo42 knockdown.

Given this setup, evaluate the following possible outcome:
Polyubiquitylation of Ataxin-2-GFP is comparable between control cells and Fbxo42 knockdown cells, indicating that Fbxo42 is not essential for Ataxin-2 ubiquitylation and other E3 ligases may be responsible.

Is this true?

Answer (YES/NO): NO